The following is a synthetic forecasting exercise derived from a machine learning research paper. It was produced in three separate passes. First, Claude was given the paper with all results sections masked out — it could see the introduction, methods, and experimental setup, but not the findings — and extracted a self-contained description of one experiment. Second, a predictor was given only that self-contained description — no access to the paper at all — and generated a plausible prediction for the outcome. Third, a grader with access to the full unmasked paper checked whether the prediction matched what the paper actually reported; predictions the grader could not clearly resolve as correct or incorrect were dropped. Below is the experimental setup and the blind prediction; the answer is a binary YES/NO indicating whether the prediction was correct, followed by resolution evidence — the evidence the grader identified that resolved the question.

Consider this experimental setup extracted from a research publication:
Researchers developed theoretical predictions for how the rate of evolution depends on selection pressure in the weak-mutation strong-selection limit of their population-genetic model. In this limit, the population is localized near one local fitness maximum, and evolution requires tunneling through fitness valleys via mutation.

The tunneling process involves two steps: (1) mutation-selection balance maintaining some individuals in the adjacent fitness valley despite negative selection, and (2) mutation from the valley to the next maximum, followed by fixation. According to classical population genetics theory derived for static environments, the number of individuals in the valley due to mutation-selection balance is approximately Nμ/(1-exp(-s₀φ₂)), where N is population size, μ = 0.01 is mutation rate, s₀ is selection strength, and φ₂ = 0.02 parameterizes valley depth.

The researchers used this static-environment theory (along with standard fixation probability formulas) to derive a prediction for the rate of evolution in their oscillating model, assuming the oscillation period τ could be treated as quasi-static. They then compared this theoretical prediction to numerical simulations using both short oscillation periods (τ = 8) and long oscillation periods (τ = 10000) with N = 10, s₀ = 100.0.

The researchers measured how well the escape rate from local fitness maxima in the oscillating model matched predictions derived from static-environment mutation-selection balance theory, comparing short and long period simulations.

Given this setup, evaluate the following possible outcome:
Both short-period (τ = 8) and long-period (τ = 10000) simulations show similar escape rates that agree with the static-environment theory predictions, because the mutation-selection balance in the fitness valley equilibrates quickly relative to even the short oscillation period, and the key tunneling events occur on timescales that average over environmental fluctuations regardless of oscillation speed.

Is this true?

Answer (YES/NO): NO